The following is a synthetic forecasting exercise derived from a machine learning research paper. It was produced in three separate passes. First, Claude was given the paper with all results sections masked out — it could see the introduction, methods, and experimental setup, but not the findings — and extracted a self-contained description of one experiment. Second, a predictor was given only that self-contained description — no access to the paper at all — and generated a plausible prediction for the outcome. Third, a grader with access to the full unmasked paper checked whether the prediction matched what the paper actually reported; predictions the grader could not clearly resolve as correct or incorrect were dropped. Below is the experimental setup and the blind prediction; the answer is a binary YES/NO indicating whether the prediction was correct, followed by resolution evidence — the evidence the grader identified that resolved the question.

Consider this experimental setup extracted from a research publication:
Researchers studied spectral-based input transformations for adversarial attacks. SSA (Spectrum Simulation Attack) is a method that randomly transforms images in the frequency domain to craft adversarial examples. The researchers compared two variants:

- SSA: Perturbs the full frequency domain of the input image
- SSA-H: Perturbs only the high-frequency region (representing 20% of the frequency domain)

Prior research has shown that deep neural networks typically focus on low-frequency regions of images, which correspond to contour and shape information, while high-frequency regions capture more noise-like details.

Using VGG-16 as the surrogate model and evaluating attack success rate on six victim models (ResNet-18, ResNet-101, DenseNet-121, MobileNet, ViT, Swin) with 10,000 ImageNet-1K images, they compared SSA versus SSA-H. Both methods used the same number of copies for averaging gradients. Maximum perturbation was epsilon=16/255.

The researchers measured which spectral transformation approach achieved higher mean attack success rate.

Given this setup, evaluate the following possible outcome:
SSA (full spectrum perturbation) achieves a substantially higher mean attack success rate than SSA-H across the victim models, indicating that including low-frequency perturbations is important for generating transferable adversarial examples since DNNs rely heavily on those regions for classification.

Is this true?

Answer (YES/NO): NO